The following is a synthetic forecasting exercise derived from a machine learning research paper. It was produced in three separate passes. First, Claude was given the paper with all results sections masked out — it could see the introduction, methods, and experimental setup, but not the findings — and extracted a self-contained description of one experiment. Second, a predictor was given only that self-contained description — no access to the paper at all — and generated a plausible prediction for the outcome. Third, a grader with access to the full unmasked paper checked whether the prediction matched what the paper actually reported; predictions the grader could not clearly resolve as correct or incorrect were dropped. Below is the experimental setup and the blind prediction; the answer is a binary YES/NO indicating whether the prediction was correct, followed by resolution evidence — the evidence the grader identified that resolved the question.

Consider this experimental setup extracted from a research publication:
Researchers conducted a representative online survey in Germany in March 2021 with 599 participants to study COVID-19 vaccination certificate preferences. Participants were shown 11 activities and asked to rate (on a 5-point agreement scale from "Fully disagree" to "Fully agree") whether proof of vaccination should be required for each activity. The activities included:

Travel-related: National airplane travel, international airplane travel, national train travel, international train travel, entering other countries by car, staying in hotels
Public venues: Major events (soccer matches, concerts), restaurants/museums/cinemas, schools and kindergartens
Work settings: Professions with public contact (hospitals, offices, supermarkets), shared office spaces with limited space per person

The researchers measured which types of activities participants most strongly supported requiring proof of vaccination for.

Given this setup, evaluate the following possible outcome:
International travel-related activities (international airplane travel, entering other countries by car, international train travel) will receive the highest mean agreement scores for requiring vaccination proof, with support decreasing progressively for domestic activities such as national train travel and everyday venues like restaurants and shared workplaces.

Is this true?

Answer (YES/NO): YES